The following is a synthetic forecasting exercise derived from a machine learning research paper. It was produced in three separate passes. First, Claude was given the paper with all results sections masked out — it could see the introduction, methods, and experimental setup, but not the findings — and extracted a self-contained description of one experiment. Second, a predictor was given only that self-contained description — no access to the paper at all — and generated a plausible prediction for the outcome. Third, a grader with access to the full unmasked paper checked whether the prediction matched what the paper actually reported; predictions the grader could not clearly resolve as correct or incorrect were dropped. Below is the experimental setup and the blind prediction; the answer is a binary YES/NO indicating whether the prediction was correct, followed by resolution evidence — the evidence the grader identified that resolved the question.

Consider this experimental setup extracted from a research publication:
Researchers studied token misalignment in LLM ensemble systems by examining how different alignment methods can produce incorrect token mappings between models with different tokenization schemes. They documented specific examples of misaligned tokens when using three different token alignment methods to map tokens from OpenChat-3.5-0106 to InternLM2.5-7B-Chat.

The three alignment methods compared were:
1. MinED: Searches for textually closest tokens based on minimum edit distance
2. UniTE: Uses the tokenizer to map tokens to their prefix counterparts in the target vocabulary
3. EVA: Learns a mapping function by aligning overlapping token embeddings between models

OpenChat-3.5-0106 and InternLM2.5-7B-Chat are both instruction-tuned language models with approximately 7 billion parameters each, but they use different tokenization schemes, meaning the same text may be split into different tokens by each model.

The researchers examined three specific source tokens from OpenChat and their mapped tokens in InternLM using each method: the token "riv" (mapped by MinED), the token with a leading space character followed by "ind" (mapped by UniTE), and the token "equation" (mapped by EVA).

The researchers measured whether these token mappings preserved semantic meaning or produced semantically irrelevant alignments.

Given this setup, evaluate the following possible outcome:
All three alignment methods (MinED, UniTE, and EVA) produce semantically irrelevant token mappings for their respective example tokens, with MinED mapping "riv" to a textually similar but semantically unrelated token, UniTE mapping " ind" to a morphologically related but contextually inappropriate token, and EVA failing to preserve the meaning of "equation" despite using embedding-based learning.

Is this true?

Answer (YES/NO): YES